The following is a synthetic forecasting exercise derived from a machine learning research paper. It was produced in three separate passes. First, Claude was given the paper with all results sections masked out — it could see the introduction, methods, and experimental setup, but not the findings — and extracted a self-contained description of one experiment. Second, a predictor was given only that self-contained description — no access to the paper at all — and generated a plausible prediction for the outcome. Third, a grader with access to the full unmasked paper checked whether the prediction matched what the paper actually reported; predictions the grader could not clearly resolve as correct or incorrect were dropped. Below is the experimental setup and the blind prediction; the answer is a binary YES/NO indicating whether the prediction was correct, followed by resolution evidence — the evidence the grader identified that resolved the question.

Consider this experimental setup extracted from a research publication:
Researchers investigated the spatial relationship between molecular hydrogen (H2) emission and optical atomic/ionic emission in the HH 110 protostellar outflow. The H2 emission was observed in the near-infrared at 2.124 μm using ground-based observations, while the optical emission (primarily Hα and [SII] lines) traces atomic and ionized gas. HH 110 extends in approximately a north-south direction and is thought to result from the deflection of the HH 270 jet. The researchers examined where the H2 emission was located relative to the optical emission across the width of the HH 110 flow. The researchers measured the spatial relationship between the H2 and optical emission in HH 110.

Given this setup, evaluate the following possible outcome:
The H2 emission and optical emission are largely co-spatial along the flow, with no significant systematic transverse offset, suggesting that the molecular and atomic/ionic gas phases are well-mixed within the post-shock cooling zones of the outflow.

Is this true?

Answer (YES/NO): NO